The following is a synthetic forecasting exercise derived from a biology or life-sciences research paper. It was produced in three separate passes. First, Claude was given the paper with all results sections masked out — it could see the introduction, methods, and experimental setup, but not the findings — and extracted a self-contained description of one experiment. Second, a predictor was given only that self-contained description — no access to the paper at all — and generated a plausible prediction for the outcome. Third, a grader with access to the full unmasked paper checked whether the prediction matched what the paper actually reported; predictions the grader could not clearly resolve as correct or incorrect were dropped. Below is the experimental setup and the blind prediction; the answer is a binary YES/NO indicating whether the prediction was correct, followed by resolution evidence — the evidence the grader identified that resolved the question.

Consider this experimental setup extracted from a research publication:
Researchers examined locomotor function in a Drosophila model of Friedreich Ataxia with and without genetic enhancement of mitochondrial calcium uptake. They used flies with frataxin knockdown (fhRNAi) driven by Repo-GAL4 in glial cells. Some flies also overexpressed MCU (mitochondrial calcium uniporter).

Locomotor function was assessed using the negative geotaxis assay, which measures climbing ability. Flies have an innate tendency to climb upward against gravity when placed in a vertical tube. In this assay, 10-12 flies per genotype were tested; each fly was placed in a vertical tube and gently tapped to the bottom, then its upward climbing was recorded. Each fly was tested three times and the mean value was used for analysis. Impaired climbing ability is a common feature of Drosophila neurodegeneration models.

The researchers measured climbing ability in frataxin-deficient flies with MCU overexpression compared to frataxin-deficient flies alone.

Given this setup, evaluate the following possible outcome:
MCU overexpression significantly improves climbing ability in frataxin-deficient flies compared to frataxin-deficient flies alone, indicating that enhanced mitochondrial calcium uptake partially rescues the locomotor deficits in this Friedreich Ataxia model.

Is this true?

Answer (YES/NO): NO